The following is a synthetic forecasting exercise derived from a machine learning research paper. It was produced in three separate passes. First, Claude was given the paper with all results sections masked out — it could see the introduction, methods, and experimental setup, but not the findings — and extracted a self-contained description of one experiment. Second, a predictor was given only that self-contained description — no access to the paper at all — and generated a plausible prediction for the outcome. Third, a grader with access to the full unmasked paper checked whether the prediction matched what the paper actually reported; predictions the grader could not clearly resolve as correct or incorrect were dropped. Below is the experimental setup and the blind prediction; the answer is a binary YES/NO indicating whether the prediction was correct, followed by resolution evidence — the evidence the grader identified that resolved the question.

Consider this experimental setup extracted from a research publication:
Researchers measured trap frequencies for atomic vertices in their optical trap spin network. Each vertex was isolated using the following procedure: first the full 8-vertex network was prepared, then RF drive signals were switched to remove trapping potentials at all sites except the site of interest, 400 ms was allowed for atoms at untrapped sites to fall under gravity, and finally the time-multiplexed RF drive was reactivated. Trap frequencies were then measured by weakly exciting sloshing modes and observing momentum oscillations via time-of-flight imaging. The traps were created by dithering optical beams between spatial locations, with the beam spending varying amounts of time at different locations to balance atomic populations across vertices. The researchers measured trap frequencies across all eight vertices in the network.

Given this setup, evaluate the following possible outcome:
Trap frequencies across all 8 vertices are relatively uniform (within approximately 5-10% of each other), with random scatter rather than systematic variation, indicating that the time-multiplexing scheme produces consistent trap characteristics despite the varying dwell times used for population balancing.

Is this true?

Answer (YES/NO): NO